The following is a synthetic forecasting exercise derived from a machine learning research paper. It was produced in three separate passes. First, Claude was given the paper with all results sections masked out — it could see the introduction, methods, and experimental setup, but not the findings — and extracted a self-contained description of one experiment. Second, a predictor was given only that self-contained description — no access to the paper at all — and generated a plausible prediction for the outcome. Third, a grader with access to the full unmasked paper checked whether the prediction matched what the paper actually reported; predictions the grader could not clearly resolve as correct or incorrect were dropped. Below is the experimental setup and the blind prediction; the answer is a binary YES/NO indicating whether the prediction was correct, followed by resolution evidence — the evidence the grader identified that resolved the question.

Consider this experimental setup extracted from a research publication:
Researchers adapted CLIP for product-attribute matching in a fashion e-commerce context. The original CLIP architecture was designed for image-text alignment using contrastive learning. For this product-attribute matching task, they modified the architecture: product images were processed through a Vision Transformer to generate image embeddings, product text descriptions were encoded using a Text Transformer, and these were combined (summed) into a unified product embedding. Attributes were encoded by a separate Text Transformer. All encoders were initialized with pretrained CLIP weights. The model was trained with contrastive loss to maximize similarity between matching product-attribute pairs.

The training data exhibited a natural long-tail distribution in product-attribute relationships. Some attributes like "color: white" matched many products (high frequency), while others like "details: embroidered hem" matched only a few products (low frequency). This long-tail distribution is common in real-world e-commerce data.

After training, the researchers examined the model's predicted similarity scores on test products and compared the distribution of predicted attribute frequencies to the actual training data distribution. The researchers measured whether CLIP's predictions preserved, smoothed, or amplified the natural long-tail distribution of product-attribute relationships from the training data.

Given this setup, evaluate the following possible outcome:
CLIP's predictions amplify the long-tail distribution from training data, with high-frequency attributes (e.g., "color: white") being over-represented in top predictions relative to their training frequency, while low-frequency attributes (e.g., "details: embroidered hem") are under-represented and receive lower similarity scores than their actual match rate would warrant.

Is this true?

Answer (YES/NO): NO